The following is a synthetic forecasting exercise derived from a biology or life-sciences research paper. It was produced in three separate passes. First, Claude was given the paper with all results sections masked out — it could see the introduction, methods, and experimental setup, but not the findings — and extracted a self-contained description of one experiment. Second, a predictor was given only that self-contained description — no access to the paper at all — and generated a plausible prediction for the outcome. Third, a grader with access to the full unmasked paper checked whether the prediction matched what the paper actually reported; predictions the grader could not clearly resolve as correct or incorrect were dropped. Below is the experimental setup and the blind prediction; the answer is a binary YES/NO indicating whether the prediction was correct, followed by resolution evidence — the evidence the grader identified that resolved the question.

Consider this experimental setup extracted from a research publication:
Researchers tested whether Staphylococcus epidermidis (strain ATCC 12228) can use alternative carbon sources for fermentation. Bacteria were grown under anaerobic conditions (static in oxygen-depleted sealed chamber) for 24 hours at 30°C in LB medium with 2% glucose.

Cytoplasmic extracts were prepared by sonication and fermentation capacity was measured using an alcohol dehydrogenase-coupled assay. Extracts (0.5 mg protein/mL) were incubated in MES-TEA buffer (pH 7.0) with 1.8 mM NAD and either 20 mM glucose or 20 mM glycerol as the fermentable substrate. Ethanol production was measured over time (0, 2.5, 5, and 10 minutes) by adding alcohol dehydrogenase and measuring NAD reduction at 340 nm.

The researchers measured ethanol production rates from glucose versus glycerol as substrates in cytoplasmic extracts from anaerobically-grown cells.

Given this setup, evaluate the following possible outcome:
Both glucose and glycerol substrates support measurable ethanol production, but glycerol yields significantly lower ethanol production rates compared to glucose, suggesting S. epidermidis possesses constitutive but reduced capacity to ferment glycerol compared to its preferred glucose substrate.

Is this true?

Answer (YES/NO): NO